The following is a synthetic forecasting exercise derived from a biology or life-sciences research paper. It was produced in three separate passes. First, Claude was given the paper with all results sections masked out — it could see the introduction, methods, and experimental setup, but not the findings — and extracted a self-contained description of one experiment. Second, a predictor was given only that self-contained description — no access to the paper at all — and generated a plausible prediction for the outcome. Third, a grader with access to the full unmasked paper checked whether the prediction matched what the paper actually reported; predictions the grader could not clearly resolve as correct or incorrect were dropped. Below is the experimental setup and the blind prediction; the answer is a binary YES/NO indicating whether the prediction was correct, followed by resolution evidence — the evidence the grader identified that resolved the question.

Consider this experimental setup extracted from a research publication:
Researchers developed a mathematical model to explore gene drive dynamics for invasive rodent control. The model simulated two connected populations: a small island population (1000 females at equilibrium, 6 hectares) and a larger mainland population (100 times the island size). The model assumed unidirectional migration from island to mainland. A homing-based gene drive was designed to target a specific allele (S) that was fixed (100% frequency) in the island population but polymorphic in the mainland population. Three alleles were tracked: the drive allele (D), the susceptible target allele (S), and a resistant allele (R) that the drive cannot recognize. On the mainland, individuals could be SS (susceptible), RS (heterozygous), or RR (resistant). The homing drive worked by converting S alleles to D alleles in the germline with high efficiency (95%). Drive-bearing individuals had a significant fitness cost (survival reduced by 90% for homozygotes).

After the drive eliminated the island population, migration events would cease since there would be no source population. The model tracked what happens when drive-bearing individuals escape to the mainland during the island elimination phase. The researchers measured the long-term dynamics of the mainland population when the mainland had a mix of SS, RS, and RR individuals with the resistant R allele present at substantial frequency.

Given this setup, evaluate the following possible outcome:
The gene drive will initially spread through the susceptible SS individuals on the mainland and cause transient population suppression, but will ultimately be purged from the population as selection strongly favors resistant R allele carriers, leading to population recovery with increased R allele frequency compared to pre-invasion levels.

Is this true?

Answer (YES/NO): YES